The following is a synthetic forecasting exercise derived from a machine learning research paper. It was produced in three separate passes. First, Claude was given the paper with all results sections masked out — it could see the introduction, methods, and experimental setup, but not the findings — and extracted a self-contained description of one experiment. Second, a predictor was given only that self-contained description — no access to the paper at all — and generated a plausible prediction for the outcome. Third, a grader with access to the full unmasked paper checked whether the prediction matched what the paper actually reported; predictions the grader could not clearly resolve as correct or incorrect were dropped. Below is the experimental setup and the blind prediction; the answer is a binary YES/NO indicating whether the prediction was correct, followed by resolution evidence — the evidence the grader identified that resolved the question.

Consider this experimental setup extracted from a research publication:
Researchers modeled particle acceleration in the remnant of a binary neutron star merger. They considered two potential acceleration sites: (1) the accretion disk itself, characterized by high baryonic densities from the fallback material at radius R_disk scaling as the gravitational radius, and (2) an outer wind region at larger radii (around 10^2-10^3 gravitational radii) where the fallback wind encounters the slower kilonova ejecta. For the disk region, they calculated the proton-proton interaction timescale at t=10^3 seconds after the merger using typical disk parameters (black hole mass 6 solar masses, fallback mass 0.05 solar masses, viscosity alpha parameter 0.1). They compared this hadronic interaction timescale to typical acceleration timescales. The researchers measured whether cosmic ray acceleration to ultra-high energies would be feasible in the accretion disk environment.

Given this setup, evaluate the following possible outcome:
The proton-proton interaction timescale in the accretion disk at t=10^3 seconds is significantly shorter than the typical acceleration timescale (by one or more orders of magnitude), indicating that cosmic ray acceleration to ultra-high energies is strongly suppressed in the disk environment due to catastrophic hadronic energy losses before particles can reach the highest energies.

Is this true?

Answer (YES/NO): YES